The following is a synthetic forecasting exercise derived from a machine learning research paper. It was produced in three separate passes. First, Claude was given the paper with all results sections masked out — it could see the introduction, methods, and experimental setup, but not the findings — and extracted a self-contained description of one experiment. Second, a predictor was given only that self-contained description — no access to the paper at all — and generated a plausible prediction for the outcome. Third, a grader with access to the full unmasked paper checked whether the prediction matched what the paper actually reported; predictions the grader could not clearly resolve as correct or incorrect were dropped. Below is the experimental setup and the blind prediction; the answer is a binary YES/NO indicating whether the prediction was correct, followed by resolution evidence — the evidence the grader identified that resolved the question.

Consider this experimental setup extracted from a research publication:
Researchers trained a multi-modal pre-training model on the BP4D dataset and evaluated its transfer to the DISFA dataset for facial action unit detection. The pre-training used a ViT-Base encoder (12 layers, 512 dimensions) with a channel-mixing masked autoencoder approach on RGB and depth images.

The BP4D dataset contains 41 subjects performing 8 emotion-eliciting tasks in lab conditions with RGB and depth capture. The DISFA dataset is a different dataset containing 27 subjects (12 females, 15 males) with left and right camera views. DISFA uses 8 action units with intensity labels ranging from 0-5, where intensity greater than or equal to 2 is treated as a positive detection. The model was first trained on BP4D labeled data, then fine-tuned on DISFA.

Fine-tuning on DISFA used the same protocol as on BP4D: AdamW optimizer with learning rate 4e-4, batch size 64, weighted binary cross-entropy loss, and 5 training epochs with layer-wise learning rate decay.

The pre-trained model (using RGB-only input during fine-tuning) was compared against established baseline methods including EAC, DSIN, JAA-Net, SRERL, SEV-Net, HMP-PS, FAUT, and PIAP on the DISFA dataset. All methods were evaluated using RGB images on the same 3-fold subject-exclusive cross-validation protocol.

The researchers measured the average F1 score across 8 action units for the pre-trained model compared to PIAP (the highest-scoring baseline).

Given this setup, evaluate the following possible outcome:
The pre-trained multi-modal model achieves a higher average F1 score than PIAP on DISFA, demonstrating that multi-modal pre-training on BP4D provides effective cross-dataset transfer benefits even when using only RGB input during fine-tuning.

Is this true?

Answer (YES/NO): NO